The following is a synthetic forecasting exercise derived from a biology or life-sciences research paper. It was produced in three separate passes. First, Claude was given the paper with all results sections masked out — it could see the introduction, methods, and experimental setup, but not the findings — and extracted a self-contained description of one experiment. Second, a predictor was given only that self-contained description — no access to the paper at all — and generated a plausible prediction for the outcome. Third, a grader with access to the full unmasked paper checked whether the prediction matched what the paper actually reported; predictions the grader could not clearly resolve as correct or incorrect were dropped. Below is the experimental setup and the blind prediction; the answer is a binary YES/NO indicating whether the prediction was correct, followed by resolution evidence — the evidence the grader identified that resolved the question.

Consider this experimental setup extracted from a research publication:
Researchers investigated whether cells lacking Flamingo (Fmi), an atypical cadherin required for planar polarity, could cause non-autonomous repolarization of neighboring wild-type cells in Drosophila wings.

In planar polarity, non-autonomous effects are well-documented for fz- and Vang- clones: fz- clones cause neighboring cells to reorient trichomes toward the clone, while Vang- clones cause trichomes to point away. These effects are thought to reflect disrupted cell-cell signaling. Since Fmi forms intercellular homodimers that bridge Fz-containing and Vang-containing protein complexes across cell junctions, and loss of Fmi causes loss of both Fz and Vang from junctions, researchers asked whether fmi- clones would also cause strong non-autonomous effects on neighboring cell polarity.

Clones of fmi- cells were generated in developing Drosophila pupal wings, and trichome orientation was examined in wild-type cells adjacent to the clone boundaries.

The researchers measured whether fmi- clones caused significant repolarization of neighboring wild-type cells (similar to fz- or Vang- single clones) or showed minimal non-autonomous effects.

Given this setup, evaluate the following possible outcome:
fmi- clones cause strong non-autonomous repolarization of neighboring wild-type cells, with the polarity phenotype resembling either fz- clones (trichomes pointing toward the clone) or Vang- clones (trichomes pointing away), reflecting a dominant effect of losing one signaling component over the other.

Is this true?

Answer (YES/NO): NO